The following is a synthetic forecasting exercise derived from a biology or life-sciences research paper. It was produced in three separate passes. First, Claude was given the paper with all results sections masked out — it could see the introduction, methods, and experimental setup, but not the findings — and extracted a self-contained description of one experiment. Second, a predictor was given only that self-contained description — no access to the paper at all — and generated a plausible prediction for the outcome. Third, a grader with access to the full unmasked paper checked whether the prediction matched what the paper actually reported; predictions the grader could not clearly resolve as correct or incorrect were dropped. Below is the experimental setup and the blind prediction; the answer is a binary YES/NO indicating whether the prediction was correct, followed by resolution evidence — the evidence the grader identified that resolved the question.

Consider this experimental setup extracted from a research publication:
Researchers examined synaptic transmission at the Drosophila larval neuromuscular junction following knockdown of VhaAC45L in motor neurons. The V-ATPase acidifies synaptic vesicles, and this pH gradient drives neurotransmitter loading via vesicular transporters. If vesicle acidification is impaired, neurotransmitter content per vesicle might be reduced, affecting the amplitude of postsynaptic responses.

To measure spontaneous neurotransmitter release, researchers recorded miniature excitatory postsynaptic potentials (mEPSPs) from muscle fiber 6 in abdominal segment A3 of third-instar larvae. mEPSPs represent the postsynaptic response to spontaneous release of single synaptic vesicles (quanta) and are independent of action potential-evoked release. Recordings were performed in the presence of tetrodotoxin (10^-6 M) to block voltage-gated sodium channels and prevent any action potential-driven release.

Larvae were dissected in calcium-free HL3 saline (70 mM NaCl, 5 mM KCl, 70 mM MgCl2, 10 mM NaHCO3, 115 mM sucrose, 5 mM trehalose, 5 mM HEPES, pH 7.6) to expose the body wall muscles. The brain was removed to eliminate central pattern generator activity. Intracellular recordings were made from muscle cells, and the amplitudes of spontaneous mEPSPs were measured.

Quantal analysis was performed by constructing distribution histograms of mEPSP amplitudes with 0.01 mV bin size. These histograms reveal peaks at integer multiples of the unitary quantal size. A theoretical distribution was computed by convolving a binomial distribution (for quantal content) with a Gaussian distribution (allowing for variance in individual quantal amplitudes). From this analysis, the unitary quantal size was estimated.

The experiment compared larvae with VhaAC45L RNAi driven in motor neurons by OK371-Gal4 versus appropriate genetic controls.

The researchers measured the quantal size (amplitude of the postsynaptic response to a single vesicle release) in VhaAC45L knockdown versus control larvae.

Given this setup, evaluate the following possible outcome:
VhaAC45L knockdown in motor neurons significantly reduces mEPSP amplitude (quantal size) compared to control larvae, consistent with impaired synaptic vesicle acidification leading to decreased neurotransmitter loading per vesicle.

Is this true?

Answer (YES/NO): YES